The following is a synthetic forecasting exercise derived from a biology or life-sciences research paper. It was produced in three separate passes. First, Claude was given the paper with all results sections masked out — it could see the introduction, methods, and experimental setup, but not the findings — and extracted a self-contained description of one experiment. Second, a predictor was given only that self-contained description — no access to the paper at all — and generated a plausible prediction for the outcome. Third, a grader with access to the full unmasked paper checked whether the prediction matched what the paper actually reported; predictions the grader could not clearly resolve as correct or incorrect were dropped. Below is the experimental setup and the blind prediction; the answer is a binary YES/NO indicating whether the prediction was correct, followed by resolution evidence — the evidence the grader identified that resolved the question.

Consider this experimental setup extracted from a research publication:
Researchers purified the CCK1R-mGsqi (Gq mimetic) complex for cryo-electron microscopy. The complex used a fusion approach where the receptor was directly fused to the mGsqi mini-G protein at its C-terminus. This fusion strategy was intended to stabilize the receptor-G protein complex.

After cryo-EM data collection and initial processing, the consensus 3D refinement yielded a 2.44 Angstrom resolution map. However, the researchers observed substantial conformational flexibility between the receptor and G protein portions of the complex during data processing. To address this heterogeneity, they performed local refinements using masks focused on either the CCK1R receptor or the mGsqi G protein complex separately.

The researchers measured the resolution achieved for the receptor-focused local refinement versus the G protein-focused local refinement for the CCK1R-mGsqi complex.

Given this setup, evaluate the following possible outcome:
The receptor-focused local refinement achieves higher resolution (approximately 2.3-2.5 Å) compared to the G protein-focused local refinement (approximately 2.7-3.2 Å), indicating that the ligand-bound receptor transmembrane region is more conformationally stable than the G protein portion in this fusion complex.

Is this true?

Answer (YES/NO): NO